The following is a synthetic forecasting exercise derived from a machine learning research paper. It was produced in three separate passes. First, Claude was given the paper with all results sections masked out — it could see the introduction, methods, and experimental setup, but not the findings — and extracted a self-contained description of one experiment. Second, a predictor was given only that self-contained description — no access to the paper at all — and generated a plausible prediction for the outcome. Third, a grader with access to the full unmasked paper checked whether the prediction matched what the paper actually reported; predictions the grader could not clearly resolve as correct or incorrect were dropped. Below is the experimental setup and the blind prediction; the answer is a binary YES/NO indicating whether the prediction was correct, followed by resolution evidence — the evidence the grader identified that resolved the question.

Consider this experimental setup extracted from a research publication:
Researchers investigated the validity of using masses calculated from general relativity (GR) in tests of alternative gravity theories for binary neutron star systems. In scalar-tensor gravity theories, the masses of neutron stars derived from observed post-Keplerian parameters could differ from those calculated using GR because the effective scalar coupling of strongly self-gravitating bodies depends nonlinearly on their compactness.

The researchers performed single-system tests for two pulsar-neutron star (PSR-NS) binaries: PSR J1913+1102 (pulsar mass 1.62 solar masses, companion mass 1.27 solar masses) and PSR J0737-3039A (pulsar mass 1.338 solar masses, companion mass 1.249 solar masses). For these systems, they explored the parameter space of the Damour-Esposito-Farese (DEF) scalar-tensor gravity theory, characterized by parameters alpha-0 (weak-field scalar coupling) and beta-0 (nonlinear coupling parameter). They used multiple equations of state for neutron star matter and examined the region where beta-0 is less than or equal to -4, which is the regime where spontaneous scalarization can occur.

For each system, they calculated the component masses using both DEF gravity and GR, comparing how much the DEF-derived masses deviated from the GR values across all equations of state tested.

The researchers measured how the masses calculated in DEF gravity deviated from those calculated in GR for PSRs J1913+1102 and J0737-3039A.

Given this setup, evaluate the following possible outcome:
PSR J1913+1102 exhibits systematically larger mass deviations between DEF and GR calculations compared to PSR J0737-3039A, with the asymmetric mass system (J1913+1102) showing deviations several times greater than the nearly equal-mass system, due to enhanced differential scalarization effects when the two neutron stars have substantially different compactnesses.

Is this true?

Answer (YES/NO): NO